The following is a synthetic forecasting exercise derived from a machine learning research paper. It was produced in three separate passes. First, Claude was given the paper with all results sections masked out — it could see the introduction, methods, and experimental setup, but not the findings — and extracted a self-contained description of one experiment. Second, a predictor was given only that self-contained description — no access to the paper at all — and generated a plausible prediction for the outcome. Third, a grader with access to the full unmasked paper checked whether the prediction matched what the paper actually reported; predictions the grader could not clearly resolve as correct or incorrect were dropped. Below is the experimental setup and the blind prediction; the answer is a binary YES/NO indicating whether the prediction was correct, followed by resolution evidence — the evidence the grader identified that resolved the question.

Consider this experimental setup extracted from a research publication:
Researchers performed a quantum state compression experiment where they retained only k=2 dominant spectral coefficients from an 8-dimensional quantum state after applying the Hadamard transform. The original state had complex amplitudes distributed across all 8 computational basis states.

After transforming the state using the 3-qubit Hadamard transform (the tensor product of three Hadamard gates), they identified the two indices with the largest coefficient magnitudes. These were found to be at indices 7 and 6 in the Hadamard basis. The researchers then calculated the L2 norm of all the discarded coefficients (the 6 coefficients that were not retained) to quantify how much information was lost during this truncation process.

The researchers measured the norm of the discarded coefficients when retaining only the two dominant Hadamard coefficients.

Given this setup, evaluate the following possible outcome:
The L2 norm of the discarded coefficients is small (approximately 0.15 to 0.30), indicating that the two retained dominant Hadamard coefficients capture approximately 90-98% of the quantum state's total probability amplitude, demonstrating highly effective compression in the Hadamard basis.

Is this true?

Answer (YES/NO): NO